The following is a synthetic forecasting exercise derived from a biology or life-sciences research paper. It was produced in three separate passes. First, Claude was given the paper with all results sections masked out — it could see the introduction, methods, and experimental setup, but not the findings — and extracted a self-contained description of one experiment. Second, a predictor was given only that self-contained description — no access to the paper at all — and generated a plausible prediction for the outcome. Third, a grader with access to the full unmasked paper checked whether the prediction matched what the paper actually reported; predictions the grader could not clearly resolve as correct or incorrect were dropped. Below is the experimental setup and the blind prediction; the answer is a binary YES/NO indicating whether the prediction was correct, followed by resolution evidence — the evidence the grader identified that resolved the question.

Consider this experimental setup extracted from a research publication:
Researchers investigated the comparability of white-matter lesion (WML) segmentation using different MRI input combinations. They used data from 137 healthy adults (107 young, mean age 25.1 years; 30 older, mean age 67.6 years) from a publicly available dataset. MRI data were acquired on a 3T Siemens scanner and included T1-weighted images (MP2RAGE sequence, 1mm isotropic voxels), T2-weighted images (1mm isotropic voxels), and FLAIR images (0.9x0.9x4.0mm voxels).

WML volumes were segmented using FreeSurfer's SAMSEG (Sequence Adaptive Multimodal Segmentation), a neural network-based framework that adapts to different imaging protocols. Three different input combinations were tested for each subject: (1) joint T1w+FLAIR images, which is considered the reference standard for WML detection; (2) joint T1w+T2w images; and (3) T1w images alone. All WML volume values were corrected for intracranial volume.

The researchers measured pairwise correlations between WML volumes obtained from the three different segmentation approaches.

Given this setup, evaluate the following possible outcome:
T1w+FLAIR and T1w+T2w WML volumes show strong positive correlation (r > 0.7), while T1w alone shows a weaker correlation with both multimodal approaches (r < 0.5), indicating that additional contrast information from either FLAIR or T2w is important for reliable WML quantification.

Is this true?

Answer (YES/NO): NO